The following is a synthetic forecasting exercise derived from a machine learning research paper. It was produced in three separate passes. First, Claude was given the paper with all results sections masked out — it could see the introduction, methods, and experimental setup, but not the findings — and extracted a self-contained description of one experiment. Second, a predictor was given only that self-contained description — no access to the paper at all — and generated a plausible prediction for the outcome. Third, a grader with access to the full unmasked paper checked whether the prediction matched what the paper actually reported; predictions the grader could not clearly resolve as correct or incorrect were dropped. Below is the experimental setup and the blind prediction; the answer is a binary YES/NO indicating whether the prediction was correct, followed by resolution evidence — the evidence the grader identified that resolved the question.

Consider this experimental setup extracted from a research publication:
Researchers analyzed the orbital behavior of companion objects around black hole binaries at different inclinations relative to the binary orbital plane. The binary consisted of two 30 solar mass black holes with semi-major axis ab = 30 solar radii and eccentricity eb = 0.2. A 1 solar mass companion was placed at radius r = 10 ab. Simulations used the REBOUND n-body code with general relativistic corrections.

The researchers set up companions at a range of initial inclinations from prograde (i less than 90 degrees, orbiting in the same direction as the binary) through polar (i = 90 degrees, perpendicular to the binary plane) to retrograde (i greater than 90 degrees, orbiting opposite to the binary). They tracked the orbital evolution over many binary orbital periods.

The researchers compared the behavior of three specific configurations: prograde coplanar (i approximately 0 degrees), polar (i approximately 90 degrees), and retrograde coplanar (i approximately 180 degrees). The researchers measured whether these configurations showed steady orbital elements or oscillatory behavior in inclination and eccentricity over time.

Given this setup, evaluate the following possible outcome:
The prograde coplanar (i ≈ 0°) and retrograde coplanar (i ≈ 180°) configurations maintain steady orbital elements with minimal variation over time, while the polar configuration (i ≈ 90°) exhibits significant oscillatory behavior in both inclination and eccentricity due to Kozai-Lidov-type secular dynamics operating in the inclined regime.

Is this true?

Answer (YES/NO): NO